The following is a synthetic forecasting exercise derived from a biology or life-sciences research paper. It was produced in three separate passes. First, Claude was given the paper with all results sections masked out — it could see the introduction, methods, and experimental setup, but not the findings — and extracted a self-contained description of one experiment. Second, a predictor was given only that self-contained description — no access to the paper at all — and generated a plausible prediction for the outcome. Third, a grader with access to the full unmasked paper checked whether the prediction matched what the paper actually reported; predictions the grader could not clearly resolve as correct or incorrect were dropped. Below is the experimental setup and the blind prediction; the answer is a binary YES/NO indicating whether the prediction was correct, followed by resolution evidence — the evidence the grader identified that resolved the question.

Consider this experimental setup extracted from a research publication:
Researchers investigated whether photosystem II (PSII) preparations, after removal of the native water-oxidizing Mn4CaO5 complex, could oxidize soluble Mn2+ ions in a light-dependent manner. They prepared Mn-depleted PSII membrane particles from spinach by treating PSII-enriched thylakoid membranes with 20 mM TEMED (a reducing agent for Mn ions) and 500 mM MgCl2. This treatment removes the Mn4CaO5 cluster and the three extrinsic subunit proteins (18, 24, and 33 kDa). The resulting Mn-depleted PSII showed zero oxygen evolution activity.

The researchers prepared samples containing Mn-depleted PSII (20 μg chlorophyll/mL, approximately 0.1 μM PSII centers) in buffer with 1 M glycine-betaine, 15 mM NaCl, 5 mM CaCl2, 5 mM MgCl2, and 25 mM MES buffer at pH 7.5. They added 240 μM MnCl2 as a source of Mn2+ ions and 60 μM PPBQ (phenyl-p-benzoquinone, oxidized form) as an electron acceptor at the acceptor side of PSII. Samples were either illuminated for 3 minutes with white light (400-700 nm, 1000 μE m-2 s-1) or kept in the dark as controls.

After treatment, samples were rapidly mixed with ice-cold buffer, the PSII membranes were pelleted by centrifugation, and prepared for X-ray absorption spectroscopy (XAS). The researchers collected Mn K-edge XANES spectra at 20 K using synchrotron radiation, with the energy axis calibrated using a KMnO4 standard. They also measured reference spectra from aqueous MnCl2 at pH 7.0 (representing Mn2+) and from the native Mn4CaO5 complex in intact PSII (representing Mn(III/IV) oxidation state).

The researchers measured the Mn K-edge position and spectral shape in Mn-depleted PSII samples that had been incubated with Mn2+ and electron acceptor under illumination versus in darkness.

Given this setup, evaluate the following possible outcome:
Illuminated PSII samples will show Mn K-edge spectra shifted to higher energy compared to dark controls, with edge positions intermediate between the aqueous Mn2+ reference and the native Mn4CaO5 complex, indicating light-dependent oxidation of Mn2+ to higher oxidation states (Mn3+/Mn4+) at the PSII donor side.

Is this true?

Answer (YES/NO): NO